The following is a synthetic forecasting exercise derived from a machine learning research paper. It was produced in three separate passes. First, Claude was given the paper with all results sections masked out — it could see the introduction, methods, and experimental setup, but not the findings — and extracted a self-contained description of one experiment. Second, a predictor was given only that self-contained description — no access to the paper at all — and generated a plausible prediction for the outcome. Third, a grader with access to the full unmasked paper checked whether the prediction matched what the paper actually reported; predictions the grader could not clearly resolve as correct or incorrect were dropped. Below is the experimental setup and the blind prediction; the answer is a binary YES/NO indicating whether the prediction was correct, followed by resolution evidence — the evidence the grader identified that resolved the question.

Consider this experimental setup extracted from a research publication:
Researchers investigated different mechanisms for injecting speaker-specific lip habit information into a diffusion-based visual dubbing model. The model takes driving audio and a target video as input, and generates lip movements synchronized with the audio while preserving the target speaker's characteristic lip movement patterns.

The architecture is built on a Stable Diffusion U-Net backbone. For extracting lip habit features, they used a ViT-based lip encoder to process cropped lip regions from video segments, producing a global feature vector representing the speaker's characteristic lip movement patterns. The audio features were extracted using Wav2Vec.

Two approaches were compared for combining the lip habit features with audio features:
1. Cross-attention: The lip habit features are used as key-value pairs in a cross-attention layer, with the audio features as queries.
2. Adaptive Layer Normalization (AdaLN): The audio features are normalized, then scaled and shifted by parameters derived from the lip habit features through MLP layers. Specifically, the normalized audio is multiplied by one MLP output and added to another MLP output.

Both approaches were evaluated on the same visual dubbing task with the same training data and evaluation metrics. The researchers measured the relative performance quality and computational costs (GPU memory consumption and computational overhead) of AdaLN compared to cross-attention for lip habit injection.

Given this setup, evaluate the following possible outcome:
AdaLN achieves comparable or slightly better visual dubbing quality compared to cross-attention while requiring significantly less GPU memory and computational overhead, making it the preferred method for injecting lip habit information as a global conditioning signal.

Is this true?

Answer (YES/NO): YES